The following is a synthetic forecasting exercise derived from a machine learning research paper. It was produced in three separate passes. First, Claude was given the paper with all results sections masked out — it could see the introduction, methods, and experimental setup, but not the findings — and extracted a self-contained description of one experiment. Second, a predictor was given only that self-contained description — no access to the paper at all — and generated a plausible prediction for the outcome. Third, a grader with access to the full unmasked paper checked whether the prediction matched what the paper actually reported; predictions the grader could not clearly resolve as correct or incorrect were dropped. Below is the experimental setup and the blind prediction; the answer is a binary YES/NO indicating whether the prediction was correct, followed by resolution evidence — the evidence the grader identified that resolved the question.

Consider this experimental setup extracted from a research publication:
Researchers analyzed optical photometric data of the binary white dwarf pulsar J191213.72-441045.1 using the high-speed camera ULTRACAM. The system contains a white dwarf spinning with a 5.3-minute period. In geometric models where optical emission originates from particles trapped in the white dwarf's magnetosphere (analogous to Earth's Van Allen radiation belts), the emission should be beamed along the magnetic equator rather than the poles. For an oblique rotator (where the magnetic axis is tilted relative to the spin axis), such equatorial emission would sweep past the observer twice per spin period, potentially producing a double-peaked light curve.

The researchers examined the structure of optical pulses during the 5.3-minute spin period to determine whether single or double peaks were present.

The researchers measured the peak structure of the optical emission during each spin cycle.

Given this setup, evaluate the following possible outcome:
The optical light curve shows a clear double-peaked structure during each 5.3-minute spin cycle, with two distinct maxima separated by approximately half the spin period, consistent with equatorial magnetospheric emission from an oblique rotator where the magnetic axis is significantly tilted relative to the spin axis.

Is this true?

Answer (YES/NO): NO